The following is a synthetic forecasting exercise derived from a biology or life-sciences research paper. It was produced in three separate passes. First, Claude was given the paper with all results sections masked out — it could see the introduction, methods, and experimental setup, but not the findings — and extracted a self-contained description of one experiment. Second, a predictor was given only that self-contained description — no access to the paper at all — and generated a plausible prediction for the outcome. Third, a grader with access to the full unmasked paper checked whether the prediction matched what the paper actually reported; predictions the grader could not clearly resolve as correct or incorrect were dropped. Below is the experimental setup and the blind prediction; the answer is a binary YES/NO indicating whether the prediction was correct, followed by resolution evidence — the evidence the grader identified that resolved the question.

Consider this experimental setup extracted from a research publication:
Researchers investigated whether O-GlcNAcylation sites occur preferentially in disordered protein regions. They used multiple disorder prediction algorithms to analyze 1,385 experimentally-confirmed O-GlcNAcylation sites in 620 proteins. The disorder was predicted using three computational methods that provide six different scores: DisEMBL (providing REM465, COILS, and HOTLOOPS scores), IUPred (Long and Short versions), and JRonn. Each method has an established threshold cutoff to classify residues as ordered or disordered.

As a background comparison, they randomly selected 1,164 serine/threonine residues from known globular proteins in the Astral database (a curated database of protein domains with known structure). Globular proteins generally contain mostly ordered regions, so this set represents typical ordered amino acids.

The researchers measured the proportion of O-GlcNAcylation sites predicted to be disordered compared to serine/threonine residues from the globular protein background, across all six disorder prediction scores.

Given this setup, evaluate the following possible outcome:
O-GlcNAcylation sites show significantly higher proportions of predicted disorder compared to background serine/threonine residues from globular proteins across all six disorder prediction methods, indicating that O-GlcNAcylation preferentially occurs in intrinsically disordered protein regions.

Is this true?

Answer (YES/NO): YES